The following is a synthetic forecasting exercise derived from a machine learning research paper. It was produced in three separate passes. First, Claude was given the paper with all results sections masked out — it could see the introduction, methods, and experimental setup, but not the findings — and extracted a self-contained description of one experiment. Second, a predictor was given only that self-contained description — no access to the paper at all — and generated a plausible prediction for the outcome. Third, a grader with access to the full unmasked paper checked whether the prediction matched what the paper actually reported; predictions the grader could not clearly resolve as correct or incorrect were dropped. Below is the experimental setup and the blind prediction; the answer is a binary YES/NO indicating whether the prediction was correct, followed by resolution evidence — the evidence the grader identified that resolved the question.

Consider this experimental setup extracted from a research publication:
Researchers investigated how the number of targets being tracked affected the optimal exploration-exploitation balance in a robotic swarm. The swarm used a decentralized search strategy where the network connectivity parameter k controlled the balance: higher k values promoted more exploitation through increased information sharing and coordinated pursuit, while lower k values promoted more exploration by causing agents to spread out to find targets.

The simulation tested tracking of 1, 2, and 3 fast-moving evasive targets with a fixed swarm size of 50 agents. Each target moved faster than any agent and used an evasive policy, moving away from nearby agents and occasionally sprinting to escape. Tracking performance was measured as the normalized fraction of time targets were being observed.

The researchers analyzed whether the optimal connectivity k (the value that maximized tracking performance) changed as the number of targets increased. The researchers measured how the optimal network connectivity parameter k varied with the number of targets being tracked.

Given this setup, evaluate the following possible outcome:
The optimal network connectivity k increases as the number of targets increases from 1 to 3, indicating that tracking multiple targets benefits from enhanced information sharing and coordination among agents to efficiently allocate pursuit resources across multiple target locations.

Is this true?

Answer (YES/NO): NO